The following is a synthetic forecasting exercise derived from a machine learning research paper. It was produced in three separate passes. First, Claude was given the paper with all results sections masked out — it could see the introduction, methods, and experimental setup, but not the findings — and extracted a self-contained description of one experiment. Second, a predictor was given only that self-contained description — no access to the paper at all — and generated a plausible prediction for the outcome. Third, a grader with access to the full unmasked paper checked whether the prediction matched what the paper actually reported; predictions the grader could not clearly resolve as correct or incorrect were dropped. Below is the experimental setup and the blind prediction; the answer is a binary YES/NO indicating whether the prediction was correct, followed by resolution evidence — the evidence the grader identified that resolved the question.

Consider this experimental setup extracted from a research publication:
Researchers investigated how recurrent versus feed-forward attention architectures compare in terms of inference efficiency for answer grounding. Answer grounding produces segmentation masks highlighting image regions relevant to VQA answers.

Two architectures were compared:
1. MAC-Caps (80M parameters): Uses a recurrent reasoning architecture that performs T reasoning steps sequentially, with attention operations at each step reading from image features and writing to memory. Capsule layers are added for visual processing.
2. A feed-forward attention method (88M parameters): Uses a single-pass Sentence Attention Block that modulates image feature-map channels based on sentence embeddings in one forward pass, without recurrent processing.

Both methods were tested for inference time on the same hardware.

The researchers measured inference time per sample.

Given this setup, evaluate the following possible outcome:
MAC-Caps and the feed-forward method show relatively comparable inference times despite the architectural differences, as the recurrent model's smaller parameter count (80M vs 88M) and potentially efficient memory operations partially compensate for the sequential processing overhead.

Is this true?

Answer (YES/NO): YES